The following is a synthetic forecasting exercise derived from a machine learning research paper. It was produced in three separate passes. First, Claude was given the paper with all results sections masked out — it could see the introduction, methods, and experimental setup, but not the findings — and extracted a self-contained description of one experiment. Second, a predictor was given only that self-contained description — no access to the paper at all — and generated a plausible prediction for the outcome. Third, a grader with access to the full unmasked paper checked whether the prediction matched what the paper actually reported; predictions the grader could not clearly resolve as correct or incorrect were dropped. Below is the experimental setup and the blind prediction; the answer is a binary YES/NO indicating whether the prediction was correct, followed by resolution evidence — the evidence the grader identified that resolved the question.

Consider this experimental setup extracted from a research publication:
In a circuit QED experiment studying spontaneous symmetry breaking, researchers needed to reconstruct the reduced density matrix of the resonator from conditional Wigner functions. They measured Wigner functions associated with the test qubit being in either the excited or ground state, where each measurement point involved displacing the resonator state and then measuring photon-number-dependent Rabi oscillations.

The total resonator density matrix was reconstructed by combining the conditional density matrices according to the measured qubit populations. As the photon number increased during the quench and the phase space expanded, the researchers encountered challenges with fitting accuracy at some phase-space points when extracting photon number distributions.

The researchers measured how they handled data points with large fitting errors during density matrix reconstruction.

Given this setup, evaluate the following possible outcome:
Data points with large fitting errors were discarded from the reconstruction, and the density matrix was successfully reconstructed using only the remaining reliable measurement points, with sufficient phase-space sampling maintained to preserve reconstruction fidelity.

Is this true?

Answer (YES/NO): YES